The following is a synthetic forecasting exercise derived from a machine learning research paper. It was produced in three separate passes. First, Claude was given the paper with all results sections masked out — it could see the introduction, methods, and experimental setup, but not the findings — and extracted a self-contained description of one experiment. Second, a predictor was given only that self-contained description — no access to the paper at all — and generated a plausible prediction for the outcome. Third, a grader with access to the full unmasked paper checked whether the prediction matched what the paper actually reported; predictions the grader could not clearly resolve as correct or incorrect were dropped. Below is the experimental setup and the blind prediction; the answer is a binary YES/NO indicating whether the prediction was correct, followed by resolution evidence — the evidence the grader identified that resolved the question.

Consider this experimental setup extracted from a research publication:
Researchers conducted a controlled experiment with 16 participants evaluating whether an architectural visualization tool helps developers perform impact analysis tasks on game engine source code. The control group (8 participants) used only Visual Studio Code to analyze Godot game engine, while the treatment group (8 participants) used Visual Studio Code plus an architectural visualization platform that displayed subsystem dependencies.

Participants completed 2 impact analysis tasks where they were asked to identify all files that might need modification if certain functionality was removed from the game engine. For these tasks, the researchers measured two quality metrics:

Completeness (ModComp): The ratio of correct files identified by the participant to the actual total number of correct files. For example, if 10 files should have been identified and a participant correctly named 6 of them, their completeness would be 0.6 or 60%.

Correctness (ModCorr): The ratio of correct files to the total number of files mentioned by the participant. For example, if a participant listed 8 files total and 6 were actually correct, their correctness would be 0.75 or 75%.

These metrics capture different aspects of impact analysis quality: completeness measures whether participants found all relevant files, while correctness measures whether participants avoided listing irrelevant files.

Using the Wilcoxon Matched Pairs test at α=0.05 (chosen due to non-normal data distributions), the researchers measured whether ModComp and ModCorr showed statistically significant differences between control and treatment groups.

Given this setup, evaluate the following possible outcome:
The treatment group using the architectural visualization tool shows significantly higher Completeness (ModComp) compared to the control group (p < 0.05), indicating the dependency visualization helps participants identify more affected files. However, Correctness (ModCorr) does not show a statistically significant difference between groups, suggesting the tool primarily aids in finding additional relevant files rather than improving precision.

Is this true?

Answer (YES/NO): NO